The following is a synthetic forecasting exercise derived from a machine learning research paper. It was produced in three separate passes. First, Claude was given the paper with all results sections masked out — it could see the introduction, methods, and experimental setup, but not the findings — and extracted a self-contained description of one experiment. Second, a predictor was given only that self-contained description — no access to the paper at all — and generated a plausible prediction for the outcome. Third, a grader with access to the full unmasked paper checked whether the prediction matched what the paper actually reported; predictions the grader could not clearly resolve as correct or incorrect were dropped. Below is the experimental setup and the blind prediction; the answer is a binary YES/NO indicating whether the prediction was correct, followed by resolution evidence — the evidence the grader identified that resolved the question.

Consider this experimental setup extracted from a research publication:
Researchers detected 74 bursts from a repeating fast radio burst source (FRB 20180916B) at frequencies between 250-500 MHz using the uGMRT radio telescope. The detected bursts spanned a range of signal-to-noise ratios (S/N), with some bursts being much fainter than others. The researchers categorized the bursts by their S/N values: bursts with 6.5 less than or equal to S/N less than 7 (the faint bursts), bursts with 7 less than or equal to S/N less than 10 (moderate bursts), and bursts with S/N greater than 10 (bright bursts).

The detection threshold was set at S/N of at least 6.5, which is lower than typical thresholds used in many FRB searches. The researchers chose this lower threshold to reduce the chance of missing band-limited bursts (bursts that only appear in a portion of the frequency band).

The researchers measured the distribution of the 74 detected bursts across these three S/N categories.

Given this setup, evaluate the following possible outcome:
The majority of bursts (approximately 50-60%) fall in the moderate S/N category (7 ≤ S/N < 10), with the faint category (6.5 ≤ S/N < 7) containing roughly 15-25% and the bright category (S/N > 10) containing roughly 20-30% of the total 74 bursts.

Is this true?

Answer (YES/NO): NO